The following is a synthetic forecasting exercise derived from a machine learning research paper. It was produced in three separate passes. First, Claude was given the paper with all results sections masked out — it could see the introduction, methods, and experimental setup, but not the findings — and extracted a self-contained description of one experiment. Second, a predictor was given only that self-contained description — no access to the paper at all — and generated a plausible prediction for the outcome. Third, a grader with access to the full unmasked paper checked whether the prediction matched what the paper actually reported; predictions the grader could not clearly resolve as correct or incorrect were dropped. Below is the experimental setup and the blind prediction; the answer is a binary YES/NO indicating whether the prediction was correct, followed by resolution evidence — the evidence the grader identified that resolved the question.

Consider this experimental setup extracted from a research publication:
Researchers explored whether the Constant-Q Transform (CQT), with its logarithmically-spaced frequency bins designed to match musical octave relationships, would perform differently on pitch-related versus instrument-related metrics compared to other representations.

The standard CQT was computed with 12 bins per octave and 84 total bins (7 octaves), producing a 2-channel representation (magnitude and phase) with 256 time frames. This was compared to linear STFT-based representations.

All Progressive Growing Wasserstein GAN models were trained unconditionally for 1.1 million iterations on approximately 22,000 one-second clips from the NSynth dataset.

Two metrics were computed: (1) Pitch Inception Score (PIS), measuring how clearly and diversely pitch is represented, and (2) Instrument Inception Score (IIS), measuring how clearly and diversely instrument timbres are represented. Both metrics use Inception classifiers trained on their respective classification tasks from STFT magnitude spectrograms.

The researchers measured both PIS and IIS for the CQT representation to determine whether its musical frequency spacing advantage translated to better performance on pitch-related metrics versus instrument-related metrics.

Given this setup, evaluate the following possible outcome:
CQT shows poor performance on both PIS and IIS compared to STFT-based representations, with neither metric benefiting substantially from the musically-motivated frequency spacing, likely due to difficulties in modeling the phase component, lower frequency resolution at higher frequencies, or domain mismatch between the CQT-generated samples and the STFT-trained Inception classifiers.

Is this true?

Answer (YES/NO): NO